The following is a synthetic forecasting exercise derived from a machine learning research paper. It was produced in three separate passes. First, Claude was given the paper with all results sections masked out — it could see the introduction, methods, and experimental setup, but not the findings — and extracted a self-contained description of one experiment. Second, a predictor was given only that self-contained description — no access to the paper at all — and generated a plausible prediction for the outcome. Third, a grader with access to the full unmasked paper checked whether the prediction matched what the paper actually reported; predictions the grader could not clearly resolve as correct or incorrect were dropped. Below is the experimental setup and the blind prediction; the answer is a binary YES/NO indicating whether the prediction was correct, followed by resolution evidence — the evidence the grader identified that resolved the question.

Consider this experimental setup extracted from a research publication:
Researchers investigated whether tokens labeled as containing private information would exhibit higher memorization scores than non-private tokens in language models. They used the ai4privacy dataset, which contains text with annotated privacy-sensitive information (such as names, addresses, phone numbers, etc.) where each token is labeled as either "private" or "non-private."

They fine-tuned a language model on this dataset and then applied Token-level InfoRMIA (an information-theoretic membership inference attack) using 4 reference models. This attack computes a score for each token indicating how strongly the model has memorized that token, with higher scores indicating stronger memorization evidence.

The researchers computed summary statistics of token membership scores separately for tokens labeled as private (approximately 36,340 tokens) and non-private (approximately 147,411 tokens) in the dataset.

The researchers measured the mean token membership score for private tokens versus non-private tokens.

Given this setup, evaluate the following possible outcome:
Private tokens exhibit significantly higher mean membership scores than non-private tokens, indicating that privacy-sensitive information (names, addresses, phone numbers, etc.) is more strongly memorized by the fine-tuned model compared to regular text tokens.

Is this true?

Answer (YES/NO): NO